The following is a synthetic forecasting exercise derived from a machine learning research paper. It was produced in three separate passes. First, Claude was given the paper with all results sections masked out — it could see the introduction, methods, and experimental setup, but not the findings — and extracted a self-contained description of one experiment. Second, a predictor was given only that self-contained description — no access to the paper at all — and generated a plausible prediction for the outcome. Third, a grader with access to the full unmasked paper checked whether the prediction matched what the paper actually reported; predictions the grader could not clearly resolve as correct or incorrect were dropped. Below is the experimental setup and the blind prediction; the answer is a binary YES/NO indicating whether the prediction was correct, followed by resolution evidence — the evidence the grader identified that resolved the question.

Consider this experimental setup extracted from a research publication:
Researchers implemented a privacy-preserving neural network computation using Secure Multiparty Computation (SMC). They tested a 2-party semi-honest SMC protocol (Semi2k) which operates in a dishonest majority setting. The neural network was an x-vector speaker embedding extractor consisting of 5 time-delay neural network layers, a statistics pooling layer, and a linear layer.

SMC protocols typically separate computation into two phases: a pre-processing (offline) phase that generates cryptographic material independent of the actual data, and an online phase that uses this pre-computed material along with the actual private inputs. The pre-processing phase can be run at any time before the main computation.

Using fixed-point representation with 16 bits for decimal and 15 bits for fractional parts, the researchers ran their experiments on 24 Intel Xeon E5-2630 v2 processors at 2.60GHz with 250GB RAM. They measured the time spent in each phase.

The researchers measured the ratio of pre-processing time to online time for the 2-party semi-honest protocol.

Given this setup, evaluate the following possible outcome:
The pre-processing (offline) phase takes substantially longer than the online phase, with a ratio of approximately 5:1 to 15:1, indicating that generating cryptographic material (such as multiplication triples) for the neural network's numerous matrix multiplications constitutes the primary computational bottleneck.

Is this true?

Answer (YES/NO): NO